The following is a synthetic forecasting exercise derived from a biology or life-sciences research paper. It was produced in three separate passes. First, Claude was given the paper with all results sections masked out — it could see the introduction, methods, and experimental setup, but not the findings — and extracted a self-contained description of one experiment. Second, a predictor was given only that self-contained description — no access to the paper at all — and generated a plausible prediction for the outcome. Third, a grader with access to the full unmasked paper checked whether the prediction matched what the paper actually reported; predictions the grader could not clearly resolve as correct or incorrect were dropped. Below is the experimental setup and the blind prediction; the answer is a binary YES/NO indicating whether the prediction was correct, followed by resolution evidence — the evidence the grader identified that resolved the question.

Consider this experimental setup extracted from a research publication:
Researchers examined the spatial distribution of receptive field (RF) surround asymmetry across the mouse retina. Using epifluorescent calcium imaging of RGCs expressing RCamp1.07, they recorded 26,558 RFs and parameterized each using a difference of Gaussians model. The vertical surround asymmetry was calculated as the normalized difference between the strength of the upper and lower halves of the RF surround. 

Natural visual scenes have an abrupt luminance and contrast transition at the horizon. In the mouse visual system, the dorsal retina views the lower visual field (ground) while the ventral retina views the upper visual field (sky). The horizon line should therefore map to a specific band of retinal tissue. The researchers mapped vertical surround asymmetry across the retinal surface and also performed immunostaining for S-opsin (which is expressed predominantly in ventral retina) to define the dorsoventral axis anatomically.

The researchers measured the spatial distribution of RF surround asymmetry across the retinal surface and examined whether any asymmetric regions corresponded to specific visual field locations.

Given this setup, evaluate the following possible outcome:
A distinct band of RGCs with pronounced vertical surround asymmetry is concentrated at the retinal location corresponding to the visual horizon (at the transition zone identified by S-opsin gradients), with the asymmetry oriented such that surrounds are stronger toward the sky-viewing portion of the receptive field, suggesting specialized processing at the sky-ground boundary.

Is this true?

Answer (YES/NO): YES